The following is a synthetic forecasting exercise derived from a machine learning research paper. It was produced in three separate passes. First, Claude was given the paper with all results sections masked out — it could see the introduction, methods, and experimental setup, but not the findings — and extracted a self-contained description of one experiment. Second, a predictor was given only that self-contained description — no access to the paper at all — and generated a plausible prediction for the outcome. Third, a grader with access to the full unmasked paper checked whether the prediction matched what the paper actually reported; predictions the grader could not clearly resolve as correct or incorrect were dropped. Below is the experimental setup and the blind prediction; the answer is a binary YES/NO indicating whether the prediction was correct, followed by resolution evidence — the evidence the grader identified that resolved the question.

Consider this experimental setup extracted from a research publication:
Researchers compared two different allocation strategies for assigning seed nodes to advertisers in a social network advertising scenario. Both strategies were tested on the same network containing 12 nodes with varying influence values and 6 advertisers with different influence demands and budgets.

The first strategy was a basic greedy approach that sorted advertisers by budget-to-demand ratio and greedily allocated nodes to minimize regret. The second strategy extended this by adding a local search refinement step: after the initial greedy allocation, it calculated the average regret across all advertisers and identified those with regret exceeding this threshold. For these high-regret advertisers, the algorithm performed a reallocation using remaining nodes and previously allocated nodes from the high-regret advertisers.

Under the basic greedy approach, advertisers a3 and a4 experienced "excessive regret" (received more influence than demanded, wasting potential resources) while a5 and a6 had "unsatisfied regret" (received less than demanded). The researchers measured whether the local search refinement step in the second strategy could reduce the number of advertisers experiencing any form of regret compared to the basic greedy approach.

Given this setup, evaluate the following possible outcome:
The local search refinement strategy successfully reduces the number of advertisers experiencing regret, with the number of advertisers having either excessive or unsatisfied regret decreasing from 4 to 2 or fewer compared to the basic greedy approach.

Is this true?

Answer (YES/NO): YES